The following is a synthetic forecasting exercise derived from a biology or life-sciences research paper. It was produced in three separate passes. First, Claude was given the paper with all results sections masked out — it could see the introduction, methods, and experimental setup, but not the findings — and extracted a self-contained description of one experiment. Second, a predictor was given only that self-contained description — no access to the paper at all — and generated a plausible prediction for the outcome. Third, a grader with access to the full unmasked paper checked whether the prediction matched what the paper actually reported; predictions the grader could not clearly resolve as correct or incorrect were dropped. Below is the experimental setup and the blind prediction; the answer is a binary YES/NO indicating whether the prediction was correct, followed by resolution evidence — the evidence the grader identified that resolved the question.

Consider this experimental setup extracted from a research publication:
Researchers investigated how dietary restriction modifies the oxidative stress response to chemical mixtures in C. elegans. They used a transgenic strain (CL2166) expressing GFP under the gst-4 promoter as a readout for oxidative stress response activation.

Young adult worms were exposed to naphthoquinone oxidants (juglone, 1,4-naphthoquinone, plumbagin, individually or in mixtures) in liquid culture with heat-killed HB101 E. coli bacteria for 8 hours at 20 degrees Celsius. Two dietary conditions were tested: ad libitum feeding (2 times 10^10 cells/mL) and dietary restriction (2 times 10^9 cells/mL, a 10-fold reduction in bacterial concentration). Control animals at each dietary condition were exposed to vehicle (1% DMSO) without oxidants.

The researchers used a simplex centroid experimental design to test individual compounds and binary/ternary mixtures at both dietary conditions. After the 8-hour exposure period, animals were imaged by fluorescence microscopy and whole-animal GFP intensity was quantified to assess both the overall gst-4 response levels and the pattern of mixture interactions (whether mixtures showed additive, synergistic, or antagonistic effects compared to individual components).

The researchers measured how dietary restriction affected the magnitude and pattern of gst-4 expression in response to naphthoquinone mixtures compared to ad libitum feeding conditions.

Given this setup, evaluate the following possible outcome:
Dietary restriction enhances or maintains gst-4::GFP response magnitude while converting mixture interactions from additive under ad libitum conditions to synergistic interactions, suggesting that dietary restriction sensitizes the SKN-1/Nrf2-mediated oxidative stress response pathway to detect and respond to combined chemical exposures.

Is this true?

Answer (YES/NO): NO